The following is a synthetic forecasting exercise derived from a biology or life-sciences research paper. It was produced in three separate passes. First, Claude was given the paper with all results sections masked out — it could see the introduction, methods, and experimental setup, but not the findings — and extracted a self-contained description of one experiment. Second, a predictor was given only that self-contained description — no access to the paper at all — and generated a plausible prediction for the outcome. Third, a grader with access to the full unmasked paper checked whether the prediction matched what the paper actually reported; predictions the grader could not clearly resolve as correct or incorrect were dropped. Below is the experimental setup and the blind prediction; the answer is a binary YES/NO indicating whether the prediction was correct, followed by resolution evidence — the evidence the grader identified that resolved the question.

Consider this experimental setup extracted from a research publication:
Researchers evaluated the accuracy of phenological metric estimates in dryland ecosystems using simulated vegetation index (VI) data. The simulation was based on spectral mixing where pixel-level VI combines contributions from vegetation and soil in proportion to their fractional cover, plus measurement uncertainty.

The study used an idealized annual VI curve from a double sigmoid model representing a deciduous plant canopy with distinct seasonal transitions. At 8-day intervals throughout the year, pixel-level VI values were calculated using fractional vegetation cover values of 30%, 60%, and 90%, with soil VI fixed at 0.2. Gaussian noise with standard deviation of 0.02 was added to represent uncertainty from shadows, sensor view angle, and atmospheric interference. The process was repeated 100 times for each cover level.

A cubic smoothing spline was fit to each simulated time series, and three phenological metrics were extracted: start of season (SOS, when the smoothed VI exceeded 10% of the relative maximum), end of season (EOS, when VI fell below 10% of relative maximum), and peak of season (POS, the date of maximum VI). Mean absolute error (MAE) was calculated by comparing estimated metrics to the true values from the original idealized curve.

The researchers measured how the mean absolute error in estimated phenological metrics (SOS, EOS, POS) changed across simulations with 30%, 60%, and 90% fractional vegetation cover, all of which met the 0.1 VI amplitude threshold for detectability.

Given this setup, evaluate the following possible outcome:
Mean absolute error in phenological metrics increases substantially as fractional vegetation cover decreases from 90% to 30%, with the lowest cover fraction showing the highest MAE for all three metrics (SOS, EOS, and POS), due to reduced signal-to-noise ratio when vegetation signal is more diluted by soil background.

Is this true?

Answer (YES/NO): YES